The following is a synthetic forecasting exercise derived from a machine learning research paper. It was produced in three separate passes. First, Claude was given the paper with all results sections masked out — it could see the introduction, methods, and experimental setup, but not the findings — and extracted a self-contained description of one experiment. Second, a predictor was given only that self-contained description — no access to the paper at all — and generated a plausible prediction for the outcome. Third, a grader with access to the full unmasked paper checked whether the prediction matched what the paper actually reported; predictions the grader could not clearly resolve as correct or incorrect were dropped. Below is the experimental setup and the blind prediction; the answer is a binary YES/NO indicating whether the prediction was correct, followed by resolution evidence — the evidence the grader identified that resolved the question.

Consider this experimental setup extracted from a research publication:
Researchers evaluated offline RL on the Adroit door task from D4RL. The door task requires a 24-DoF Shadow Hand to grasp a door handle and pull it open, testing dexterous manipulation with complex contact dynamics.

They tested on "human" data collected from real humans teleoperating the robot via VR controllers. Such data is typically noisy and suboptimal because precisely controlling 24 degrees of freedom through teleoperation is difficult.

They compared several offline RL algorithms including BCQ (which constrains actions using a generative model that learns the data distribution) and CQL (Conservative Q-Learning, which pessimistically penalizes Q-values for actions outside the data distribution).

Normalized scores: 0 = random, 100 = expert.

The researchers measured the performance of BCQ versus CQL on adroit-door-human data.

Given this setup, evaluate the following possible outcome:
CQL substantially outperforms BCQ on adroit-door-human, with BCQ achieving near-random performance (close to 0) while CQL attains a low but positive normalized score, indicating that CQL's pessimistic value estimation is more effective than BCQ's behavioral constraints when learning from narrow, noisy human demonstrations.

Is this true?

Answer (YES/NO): YES